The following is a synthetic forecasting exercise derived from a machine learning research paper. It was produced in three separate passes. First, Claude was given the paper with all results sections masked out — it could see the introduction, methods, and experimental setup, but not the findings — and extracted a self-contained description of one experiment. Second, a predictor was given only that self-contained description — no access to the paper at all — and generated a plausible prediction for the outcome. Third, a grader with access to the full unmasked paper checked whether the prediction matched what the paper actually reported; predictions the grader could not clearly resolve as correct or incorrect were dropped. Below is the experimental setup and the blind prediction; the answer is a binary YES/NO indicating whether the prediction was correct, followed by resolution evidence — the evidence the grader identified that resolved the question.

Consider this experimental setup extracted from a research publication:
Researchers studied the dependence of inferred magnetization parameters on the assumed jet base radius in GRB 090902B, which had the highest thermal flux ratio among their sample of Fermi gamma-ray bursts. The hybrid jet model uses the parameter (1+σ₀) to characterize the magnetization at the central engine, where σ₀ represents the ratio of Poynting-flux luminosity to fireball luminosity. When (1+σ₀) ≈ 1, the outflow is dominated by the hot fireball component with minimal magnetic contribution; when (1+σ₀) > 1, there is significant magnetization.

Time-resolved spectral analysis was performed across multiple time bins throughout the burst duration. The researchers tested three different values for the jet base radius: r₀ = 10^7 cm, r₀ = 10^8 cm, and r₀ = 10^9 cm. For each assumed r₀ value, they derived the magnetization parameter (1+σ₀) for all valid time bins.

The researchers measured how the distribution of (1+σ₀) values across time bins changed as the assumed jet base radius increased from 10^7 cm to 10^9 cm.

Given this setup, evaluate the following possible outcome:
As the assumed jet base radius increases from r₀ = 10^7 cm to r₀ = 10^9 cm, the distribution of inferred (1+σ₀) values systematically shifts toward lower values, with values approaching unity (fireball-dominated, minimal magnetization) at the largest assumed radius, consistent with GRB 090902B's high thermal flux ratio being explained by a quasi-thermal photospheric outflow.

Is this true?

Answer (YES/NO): NO